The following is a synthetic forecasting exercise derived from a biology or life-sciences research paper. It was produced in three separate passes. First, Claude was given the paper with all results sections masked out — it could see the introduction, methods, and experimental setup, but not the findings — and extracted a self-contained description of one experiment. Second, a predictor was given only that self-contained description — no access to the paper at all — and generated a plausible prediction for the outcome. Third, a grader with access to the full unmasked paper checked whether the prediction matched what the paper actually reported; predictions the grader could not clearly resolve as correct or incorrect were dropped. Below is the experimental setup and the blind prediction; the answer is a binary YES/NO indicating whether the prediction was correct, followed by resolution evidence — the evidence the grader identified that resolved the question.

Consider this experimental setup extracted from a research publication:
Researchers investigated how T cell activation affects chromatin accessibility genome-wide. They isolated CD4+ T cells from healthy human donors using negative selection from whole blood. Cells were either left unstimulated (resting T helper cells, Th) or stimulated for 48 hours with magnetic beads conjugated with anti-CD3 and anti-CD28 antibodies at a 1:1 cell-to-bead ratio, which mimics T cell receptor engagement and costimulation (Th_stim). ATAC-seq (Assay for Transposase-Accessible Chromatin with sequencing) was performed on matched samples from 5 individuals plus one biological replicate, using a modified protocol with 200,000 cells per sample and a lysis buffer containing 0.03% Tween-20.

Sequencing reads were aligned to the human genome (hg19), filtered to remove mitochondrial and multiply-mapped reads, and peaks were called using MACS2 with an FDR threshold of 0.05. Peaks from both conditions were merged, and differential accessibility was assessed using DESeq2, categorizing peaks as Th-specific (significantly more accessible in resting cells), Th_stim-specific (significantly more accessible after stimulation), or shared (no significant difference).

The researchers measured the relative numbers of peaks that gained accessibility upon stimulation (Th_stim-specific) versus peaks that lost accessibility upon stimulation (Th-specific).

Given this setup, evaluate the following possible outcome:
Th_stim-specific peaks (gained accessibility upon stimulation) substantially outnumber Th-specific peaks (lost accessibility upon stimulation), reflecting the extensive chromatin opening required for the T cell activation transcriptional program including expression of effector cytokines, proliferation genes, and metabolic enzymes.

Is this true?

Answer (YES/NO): YES